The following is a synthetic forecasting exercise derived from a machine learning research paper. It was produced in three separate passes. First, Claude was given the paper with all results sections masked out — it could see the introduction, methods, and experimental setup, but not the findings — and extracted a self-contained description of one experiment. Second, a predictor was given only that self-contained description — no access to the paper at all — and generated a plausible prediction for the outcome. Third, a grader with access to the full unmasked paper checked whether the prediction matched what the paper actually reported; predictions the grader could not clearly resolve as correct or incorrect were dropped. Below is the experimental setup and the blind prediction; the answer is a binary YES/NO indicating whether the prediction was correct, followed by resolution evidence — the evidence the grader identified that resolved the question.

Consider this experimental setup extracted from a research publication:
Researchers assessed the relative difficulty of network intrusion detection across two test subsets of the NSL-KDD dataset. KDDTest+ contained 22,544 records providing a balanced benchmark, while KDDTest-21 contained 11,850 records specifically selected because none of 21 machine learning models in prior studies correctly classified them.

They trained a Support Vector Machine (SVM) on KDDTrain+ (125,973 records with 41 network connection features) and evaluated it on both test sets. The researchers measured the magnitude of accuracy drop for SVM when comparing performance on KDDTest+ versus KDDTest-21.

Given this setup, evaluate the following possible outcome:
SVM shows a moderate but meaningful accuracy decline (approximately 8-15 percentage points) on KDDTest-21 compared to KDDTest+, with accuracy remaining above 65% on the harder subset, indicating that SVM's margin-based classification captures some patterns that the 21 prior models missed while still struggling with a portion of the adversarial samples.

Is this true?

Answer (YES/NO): NO